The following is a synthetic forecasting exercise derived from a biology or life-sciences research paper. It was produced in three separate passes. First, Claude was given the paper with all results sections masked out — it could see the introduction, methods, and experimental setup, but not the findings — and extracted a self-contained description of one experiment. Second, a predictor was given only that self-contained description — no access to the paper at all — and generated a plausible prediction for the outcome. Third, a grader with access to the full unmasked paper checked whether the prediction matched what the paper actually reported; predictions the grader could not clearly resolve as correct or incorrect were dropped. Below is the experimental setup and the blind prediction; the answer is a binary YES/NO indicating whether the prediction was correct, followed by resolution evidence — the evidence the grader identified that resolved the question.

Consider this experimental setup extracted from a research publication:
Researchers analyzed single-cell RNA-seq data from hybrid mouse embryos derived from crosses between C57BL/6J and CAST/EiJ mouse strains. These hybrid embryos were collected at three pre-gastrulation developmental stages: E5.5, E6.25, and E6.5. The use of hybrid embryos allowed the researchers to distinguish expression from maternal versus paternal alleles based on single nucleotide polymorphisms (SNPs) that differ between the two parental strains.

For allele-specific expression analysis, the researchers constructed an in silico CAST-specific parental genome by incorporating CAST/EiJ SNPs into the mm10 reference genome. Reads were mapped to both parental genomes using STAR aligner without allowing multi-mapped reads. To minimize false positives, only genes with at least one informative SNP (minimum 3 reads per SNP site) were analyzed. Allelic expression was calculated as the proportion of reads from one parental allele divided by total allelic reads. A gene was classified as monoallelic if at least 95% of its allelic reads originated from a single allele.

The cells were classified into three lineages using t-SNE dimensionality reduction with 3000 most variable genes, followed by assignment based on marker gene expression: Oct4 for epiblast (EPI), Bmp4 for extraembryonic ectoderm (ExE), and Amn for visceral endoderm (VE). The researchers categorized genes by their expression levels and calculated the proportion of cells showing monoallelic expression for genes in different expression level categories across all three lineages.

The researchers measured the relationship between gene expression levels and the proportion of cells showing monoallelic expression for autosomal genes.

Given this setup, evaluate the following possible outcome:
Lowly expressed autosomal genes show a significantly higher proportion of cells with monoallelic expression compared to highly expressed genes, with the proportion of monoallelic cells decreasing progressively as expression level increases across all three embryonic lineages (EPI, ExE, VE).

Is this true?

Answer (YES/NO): NO